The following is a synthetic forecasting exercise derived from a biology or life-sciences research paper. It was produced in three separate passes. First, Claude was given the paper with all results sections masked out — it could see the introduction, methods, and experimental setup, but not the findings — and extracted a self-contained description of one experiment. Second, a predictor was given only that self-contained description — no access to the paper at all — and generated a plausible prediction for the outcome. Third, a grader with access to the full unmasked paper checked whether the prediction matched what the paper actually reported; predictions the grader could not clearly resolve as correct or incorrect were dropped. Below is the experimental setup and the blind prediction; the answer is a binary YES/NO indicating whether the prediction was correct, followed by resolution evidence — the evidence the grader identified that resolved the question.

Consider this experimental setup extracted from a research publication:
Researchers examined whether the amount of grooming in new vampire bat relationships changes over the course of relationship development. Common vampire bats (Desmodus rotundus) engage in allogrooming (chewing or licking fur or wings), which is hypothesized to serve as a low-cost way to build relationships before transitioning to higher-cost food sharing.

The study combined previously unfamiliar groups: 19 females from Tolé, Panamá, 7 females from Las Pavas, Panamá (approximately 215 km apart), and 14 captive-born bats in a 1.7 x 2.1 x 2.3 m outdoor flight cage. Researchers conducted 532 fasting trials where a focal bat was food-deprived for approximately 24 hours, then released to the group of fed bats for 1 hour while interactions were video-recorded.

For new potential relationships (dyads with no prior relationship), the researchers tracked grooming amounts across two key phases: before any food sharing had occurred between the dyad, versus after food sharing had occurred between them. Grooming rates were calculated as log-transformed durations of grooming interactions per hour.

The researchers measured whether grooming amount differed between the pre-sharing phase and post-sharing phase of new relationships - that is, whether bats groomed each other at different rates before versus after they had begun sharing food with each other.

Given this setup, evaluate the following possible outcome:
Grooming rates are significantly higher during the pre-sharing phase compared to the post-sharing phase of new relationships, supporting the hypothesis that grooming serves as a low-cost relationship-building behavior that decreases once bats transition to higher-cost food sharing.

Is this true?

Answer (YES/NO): NO